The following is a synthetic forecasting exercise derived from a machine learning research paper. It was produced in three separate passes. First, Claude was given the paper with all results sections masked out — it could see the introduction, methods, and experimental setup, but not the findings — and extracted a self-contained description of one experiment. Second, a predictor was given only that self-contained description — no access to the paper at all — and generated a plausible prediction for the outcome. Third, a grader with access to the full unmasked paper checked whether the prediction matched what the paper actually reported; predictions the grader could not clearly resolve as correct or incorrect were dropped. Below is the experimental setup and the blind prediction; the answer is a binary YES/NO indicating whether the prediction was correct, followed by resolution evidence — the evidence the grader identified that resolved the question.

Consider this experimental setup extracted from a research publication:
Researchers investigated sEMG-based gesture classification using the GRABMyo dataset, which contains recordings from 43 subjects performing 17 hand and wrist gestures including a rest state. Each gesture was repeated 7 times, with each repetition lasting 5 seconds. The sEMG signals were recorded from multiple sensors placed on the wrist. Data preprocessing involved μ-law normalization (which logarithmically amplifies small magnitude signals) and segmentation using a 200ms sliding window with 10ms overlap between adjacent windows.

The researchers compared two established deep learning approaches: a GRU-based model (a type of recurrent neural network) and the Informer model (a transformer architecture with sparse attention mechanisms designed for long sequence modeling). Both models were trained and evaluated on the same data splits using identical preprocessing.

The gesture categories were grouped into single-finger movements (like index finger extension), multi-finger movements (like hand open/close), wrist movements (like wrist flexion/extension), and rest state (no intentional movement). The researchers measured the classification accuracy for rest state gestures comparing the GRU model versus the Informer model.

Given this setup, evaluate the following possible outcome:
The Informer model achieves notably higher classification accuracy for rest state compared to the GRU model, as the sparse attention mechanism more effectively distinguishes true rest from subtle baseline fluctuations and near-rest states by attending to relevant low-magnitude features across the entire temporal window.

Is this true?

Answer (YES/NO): NO